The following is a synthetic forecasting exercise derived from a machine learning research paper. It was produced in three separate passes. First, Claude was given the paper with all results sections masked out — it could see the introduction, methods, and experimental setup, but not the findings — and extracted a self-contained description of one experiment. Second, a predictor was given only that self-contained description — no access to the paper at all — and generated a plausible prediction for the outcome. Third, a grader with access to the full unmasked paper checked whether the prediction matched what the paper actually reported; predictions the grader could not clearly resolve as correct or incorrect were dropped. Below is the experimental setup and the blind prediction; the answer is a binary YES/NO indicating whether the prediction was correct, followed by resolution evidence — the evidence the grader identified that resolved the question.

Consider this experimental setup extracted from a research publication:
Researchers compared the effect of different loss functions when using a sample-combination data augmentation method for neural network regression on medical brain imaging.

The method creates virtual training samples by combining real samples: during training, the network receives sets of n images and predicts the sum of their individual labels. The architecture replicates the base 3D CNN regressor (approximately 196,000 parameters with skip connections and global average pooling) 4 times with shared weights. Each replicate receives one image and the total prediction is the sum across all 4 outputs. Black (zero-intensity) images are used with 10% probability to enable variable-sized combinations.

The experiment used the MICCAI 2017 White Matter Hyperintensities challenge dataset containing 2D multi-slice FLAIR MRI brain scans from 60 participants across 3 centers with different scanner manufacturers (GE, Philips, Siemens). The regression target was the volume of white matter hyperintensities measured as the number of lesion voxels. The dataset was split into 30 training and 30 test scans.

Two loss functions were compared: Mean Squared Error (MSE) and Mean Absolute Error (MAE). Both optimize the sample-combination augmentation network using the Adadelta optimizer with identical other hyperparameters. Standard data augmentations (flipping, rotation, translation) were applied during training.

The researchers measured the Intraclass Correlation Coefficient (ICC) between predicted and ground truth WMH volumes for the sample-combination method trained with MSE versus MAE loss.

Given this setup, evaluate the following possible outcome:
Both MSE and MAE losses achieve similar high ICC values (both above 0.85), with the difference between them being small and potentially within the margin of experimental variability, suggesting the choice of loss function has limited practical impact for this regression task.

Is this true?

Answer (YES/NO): NO